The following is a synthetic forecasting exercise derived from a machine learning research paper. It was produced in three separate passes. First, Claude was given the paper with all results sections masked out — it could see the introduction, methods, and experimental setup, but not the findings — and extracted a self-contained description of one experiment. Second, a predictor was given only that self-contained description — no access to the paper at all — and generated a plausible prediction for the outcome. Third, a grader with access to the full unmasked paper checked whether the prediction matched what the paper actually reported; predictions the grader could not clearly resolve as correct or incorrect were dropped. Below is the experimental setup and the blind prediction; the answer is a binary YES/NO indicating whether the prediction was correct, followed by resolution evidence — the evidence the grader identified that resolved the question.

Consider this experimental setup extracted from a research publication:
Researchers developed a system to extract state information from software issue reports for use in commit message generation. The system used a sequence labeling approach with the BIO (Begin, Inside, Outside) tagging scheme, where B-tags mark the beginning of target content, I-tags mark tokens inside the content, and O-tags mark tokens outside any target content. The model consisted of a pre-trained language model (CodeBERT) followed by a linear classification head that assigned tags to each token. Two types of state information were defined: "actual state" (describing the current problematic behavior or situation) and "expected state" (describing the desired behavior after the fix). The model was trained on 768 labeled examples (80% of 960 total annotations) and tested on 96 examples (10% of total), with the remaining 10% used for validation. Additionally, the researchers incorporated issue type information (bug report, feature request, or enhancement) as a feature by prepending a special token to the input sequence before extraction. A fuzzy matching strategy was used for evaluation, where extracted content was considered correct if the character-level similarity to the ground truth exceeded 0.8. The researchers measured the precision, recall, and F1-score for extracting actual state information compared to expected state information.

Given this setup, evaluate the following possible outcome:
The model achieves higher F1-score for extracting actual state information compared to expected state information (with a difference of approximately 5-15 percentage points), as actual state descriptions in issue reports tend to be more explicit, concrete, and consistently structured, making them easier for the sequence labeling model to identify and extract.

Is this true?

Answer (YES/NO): NO